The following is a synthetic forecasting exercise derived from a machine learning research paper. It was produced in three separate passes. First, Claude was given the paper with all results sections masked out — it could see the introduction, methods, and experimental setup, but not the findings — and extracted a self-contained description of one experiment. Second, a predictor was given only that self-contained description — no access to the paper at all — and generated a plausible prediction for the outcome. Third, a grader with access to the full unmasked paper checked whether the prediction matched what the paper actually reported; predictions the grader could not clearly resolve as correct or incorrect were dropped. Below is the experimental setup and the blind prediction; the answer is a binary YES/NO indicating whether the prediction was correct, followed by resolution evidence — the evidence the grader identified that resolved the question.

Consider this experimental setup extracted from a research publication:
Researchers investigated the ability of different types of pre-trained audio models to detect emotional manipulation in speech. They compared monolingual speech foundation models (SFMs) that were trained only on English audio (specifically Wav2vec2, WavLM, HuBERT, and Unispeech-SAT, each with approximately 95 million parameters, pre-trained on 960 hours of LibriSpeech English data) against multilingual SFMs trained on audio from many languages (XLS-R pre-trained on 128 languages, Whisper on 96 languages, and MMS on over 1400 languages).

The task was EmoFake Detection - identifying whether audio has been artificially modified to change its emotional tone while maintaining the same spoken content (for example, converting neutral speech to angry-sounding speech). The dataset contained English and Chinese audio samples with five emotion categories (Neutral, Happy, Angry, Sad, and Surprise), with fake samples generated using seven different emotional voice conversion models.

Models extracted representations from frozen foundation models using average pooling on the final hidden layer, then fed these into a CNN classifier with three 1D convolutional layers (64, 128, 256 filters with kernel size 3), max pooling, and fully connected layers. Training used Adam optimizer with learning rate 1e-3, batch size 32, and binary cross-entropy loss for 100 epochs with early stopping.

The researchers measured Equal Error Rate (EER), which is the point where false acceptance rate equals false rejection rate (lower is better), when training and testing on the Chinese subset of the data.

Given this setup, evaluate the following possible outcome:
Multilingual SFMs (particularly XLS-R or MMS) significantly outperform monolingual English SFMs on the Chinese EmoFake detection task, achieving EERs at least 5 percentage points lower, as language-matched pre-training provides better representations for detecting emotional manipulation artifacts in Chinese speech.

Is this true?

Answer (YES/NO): NO